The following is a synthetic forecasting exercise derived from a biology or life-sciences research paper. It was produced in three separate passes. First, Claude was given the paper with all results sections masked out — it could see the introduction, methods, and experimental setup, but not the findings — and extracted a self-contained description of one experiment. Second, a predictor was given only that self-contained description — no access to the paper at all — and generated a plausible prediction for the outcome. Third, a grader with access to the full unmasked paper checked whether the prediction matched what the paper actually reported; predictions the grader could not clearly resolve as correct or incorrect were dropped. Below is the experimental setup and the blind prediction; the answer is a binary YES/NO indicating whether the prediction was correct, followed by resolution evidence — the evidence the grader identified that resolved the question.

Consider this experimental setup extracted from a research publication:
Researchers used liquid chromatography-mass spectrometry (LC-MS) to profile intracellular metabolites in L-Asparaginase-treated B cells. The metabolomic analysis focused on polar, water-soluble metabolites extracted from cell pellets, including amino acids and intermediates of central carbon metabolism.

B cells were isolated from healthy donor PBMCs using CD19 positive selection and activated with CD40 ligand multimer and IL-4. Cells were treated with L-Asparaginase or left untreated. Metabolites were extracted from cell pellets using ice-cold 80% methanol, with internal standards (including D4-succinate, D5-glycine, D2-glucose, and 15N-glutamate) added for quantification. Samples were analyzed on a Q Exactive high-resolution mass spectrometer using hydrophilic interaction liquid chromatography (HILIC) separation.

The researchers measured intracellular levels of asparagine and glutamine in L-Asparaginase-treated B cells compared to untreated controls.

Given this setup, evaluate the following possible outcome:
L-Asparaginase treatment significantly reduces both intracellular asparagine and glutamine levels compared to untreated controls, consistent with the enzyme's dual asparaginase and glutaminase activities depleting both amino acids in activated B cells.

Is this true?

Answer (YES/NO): YES